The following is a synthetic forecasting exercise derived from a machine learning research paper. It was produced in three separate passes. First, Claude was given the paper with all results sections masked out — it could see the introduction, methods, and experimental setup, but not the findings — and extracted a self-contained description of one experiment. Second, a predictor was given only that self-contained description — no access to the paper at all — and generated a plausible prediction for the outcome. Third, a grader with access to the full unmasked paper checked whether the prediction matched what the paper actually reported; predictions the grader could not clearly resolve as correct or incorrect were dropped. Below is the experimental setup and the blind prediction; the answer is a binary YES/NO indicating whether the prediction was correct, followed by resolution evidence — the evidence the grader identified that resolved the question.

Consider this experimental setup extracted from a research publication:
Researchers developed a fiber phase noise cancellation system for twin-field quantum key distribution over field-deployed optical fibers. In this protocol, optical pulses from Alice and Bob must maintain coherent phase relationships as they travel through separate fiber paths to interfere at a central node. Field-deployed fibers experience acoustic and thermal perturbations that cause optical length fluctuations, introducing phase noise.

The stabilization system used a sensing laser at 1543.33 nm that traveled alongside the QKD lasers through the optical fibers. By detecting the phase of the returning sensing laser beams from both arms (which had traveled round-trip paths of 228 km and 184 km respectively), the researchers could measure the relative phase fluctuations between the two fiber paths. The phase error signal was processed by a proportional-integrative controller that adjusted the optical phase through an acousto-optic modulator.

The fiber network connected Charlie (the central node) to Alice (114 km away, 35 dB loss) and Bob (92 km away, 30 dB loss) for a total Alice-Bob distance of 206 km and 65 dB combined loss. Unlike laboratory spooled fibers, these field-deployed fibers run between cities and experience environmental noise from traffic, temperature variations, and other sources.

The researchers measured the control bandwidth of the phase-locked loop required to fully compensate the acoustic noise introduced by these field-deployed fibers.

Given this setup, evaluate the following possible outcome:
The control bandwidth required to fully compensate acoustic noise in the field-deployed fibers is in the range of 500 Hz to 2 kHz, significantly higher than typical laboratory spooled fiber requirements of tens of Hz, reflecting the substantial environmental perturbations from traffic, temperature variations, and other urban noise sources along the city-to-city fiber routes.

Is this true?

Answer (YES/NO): NO